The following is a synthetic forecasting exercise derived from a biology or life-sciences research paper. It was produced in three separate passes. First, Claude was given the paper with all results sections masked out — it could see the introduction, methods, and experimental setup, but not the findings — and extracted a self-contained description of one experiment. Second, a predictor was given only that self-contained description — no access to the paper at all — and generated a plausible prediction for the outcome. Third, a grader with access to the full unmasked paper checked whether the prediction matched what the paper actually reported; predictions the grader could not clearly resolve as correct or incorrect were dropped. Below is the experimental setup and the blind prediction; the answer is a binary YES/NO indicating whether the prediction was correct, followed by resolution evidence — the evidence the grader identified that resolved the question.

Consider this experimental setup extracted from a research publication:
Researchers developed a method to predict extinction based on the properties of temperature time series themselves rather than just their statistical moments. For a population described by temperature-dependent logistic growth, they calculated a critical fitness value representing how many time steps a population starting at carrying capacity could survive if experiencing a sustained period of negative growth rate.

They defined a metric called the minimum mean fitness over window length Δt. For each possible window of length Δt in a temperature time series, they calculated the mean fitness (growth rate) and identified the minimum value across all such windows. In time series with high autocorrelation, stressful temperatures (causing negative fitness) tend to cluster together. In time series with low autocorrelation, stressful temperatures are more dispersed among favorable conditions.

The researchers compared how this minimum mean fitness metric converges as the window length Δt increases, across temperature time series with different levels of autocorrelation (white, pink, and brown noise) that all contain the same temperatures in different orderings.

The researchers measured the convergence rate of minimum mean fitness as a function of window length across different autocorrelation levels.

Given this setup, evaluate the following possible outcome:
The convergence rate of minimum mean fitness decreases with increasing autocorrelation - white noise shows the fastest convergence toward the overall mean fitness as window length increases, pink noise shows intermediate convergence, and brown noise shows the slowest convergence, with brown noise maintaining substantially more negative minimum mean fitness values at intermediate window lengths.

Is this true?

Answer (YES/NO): NO